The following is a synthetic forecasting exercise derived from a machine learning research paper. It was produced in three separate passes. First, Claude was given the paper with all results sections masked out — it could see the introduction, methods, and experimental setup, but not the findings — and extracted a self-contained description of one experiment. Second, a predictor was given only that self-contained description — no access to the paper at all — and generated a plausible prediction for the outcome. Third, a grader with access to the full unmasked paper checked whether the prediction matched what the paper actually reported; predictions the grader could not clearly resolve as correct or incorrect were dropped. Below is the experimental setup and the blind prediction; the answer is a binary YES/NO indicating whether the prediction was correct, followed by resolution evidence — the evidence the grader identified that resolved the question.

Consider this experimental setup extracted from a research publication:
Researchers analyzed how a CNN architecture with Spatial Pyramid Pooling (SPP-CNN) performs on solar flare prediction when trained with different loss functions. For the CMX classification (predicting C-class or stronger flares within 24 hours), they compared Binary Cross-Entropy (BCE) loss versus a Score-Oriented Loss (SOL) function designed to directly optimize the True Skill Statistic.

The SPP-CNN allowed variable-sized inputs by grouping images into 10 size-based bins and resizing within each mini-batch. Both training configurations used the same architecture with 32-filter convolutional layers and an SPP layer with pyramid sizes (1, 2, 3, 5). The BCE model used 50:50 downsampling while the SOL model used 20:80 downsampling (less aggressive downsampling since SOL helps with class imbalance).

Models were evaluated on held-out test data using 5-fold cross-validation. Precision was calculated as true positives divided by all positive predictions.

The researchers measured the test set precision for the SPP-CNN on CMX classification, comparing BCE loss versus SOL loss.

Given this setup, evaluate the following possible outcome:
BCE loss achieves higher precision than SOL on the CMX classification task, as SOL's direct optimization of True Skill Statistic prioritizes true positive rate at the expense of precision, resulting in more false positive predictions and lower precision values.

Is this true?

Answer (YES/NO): NO